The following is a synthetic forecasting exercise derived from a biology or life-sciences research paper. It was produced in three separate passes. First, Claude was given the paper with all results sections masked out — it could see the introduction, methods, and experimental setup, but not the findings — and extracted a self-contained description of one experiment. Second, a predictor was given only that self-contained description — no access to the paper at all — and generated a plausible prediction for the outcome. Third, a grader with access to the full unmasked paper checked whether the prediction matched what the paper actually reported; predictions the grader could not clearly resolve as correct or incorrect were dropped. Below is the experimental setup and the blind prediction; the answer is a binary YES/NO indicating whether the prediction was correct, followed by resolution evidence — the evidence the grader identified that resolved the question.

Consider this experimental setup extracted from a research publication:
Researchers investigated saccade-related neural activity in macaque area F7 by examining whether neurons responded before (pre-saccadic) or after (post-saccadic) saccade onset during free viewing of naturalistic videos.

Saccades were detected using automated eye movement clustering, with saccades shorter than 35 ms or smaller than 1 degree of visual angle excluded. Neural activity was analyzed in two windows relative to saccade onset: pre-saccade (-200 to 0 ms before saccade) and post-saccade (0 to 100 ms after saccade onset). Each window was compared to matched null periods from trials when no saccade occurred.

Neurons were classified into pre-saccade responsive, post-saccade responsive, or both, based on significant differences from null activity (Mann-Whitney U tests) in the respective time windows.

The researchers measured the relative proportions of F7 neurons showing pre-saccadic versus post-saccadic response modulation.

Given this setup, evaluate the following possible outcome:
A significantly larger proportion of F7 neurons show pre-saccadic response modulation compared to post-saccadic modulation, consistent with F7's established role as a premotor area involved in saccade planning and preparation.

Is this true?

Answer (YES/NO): NO